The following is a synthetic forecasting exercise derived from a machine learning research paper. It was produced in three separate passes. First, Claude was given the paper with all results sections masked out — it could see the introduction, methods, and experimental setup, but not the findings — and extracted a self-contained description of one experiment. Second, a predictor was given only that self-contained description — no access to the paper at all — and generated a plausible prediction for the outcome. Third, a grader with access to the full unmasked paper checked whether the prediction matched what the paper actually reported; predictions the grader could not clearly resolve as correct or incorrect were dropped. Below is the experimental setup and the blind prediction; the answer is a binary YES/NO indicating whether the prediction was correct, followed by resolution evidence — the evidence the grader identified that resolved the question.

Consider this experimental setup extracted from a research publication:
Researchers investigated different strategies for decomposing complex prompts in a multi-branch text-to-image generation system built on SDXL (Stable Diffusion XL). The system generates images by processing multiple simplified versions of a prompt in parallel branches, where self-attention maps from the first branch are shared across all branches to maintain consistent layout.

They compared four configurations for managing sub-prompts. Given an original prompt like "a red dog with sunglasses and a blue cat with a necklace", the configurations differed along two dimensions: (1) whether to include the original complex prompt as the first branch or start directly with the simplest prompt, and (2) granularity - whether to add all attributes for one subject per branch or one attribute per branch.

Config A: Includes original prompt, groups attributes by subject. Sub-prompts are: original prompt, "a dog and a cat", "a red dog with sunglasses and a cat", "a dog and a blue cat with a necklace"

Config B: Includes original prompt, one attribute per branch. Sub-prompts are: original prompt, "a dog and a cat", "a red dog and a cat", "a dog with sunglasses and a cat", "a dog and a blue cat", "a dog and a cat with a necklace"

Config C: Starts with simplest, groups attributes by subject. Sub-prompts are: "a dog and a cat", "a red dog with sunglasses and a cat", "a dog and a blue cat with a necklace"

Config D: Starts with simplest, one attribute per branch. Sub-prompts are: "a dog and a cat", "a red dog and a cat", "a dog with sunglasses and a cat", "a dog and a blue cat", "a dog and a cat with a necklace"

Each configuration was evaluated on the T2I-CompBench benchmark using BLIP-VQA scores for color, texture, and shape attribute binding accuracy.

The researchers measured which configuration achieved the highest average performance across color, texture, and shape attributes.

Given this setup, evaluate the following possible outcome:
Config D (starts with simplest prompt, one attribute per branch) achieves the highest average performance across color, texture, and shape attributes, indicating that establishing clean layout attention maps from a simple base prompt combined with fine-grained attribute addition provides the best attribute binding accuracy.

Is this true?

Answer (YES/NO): NO